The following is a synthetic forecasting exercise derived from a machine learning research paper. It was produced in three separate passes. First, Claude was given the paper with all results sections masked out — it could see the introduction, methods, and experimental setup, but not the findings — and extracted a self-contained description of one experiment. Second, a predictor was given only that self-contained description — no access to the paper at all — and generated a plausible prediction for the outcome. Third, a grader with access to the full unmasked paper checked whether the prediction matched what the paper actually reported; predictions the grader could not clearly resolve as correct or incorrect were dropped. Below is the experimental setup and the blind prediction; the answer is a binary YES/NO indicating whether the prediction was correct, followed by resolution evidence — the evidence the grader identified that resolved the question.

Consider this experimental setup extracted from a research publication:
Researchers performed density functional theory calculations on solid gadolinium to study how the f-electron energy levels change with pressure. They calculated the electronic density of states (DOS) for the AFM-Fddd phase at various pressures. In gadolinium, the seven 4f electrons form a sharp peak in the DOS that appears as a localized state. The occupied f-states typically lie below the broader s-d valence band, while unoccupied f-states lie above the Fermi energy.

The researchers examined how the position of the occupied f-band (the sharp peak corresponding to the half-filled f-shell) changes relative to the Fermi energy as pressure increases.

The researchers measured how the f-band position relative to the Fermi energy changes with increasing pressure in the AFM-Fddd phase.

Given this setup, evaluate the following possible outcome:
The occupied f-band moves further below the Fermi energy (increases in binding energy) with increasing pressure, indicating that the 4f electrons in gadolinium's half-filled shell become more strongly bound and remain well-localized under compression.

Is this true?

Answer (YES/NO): NO